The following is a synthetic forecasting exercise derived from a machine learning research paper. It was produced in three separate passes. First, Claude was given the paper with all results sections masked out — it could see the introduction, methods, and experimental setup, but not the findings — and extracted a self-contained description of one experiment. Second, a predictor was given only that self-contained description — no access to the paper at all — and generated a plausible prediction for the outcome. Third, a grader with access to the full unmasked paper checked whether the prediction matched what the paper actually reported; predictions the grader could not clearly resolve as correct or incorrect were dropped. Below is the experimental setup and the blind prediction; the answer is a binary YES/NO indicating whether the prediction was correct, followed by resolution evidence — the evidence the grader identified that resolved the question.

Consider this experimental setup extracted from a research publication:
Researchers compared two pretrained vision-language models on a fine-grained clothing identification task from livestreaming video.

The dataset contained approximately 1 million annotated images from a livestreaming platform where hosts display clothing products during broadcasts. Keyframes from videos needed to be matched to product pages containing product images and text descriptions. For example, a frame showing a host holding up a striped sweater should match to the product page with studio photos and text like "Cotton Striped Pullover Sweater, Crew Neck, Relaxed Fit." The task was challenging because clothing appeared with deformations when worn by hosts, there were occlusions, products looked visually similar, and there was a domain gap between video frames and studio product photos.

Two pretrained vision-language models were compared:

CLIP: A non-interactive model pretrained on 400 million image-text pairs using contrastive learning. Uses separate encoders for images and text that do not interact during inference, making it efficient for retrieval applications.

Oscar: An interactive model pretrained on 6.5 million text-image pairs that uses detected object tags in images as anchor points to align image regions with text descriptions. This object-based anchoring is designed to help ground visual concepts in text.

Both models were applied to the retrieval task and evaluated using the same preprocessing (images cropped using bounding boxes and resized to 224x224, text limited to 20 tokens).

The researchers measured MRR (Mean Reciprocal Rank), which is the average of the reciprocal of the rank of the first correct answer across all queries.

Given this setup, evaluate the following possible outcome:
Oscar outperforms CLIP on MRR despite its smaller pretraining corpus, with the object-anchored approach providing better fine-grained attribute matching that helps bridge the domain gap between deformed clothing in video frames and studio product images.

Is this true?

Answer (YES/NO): NO